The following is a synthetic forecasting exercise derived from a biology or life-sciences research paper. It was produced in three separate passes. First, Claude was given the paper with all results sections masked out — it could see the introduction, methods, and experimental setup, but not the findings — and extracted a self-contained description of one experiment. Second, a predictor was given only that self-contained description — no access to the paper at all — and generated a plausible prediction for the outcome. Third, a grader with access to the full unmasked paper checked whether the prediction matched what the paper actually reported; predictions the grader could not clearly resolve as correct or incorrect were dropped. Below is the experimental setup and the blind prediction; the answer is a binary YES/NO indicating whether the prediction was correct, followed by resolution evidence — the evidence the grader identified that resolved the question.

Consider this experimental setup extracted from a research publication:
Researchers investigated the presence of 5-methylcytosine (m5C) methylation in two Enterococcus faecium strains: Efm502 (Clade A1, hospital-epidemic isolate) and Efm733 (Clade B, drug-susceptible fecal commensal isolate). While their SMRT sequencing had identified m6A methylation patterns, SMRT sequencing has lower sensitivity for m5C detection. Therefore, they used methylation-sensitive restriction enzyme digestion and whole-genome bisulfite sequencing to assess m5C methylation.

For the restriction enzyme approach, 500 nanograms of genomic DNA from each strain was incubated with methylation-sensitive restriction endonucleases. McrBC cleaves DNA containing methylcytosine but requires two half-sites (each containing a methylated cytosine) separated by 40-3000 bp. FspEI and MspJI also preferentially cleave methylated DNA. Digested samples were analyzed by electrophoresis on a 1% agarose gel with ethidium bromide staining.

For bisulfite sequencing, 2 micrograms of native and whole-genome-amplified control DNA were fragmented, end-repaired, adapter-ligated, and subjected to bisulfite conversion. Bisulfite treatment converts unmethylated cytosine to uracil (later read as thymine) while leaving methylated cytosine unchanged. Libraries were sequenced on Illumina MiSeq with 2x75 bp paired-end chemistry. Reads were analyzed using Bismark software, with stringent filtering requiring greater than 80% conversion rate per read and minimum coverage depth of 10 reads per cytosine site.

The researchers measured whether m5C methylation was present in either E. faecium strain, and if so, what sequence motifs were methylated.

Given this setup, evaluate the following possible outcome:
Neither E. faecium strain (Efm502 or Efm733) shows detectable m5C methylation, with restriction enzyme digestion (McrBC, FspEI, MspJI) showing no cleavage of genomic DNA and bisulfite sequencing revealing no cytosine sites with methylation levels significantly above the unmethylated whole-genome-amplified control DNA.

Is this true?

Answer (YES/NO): NO